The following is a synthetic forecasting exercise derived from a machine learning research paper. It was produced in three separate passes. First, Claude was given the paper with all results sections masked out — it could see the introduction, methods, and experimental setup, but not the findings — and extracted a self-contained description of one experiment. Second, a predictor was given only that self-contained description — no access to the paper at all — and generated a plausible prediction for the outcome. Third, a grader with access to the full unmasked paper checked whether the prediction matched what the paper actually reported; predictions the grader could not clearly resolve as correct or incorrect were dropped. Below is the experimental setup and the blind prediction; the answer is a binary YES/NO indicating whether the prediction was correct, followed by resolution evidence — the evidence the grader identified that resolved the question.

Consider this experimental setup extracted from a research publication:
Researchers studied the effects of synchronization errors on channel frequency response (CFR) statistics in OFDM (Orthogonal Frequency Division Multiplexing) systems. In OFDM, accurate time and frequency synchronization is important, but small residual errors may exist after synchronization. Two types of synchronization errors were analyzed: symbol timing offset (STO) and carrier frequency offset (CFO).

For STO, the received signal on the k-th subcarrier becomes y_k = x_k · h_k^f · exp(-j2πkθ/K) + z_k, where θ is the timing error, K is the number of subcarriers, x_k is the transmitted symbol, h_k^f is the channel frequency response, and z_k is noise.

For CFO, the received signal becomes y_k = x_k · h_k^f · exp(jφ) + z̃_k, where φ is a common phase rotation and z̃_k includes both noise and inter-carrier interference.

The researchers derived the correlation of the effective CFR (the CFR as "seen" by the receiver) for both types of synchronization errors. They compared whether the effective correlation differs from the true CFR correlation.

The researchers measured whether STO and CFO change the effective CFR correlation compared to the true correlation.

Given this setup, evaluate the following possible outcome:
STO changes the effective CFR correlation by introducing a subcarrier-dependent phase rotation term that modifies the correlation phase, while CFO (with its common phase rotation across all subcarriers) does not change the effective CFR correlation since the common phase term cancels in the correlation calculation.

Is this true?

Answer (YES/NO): YES